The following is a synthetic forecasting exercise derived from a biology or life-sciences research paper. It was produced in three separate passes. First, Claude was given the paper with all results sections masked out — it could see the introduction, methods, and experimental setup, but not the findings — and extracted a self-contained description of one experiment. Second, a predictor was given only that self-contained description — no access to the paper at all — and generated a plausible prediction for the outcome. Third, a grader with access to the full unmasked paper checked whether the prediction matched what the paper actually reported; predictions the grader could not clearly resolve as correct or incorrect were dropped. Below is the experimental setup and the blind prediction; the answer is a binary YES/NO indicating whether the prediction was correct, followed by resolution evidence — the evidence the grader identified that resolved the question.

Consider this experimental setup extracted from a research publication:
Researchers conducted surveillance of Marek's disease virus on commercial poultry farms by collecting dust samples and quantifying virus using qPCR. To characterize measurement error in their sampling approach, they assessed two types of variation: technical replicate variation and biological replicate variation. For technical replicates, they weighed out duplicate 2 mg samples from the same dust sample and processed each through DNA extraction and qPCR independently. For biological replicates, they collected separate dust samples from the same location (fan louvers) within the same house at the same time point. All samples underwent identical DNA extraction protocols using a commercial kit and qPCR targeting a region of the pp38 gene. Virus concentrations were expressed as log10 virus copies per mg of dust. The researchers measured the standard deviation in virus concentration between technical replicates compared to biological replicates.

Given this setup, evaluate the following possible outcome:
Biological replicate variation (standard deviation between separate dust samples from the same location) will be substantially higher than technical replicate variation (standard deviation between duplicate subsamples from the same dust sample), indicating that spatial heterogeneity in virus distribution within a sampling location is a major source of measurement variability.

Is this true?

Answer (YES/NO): YES